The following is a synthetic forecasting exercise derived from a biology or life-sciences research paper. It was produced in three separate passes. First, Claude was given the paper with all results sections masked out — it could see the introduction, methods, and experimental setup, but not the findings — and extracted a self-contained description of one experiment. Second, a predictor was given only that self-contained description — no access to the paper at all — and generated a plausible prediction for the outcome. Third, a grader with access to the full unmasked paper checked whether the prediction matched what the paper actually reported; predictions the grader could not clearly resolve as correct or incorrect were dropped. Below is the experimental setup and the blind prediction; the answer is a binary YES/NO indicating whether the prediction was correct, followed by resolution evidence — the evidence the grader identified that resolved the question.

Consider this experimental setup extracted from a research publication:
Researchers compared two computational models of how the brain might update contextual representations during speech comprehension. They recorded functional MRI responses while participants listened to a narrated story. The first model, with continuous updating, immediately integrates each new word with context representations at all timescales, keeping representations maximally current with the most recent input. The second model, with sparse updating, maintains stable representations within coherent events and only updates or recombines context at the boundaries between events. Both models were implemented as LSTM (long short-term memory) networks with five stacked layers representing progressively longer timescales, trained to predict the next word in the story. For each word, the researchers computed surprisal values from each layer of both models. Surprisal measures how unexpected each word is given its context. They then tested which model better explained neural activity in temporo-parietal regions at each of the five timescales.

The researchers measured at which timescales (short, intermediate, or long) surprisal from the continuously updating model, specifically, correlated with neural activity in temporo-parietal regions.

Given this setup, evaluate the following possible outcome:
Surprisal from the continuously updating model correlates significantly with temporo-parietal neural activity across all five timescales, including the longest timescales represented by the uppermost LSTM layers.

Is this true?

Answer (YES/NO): NO